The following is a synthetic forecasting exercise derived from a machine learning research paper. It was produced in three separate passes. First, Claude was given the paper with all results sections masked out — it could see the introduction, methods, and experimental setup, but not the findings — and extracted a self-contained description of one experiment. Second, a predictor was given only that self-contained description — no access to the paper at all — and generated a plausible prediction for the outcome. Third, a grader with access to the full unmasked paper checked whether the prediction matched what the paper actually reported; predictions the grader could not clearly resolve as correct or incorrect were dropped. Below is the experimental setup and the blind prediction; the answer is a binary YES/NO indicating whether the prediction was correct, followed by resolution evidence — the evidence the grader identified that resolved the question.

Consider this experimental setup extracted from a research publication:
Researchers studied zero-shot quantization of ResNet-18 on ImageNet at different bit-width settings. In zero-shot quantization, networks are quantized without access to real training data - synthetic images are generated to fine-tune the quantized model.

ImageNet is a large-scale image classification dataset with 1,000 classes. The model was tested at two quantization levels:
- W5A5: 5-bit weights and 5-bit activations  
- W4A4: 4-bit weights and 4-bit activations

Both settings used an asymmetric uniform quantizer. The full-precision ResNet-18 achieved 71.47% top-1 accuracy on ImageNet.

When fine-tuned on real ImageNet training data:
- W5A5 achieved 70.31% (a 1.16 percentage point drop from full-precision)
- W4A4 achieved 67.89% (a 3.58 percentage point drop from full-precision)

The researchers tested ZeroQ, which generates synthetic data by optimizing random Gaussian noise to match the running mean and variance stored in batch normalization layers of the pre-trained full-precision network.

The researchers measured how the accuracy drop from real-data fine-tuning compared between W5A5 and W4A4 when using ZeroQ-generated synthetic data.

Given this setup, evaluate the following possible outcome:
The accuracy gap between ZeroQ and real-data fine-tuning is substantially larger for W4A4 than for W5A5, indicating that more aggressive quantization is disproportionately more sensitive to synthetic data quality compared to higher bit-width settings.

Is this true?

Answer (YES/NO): YES